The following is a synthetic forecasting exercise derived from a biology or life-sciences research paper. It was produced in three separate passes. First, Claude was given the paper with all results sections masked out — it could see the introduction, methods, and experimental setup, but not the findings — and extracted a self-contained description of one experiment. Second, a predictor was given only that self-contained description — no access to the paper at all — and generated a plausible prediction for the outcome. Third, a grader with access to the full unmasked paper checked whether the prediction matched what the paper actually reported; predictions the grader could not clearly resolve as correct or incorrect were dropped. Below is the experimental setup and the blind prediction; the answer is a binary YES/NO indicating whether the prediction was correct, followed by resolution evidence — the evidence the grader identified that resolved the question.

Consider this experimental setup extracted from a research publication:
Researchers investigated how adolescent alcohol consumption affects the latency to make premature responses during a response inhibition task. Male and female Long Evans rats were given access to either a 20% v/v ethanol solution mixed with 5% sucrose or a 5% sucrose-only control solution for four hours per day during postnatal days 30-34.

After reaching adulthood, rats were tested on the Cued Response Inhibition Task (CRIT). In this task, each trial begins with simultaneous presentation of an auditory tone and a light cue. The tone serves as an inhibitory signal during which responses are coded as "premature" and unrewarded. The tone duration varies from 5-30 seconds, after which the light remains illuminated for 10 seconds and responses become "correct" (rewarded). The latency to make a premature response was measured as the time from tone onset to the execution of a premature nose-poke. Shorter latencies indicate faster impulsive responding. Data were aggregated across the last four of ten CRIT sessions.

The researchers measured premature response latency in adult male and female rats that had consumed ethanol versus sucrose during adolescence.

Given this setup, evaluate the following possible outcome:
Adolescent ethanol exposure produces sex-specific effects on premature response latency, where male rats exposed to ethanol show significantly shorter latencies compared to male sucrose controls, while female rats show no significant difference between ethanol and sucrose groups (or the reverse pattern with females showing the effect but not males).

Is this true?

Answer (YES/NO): YES